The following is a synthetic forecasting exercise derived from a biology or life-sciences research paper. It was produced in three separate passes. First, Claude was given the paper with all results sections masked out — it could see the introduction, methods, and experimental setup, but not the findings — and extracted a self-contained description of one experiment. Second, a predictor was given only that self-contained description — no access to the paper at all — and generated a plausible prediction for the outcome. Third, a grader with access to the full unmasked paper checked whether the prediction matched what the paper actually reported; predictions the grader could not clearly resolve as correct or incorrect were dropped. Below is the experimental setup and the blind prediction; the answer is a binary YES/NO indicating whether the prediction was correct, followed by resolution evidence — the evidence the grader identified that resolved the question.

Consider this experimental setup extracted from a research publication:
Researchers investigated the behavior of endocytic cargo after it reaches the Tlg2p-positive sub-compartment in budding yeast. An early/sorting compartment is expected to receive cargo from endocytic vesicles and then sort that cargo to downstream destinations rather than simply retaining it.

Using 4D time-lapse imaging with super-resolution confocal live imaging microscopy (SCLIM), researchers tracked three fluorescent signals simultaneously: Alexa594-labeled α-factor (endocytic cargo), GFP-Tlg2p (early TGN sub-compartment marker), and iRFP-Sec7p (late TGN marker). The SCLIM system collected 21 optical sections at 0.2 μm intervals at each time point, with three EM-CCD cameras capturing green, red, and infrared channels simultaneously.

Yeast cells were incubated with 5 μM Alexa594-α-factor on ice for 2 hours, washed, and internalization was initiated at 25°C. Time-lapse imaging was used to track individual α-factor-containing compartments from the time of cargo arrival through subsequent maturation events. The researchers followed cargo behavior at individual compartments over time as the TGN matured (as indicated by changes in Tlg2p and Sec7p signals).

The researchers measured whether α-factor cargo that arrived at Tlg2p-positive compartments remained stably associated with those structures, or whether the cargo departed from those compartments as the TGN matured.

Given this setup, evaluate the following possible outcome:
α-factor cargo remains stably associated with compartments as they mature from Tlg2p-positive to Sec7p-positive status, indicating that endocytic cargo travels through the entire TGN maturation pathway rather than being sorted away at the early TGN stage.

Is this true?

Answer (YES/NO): NO